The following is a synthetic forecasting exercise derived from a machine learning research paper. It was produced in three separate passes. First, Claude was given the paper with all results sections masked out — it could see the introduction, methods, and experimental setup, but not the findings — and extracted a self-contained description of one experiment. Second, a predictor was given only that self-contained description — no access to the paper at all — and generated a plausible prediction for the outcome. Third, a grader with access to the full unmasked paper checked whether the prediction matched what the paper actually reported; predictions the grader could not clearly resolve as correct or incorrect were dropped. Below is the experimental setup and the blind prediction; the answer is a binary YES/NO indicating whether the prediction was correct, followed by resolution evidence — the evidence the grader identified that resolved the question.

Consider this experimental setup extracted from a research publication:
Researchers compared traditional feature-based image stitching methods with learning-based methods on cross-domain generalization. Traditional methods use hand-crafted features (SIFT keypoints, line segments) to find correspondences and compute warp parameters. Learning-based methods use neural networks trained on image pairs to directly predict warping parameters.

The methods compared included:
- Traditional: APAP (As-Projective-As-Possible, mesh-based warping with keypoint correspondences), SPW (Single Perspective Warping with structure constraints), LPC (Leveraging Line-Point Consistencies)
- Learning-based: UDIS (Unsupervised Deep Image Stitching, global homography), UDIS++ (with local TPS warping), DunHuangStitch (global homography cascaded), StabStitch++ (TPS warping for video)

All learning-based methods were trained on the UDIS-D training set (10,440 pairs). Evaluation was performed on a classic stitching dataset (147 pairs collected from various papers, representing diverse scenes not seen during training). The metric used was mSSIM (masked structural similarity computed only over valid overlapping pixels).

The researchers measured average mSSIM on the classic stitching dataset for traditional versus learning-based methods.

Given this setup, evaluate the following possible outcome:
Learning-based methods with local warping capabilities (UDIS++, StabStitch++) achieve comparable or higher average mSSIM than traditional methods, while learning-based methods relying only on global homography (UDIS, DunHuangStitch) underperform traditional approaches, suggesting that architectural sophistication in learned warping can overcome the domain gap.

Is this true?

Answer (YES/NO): NO